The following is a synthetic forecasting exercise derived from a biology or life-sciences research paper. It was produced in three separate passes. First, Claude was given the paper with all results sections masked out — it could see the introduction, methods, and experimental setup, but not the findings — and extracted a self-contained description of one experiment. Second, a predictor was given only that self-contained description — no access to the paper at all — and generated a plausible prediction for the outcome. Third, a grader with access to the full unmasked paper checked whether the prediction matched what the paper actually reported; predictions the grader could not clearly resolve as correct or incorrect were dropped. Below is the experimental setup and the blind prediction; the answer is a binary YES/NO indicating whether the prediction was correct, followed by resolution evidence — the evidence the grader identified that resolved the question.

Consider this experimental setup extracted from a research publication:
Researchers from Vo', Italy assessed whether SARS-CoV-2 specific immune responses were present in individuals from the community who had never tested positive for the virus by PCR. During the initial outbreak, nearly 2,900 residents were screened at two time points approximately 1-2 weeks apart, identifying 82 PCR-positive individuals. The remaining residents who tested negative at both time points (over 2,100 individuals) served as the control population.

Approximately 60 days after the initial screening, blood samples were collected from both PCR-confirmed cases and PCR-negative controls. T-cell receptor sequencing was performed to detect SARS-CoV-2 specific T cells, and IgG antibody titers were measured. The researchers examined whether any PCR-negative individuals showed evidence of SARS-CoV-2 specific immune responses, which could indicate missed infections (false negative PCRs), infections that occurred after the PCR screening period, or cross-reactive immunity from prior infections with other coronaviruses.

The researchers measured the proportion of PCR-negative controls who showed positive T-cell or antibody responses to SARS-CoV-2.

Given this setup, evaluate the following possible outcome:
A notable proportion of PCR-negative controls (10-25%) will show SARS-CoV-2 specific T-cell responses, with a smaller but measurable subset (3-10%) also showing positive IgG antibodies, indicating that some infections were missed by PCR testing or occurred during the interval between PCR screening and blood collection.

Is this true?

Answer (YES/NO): NO